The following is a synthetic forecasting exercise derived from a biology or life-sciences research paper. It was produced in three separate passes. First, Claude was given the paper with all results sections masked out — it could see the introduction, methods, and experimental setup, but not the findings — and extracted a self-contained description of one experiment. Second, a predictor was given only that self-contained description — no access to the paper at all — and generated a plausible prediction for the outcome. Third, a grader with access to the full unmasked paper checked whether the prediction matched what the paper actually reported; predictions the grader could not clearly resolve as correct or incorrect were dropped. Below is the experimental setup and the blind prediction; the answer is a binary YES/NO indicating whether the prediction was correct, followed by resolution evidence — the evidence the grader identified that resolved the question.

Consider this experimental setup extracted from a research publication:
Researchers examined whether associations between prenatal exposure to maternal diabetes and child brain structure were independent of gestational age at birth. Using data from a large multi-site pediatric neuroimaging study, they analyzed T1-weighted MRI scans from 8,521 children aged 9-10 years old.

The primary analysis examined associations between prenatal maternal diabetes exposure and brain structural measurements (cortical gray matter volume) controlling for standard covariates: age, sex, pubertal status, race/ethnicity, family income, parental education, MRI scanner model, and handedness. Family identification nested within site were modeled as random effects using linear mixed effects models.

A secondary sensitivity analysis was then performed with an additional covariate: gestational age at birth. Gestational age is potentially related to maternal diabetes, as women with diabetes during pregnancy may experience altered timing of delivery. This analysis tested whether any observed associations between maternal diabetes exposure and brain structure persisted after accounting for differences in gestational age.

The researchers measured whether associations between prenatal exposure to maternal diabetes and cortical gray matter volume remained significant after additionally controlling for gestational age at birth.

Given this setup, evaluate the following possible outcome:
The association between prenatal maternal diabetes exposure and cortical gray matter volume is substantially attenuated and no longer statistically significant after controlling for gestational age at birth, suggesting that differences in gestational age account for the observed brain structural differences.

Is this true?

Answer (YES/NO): NO